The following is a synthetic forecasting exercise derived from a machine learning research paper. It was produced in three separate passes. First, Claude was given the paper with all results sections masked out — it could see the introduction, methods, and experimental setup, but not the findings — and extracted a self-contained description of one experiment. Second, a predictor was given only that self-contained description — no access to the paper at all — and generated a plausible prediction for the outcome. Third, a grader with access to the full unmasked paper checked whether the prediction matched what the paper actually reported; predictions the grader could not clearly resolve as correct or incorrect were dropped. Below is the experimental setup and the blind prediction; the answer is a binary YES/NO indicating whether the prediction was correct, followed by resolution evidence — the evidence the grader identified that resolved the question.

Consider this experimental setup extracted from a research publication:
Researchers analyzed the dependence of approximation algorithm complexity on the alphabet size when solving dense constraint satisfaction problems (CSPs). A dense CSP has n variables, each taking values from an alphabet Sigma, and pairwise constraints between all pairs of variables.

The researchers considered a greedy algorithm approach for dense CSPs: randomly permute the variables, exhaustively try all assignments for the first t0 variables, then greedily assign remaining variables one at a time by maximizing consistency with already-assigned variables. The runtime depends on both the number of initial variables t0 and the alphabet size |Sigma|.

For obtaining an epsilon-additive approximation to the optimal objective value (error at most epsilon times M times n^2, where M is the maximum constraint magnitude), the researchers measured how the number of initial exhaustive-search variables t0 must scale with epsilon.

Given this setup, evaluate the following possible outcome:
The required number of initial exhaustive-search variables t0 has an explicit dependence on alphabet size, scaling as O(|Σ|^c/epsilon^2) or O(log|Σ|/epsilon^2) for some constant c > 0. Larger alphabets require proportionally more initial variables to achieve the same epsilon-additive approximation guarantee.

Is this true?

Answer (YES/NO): NO